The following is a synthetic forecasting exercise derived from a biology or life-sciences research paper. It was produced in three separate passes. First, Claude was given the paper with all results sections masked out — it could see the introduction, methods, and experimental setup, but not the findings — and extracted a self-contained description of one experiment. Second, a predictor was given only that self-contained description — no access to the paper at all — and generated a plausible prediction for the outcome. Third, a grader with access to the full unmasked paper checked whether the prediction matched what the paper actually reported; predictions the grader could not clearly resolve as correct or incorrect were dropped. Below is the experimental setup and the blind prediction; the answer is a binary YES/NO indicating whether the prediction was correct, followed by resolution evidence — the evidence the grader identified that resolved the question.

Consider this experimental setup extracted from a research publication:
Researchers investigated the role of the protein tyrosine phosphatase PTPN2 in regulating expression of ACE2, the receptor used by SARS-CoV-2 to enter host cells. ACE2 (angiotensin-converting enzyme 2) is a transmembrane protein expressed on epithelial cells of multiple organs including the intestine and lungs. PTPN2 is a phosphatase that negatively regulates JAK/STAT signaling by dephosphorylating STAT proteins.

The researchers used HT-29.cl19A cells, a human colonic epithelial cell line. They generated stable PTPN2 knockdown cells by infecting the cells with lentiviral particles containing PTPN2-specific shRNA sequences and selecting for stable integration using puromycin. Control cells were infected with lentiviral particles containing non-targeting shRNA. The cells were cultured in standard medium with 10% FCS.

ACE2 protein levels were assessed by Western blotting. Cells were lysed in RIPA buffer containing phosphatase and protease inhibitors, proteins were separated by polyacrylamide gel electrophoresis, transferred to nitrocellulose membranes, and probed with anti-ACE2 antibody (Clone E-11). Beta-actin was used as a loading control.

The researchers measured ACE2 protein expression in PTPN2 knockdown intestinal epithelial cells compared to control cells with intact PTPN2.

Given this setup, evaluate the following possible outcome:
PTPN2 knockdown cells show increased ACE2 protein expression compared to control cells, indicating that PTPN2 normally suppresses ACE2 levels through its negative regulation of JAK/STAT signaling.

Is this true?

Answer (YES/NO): YES